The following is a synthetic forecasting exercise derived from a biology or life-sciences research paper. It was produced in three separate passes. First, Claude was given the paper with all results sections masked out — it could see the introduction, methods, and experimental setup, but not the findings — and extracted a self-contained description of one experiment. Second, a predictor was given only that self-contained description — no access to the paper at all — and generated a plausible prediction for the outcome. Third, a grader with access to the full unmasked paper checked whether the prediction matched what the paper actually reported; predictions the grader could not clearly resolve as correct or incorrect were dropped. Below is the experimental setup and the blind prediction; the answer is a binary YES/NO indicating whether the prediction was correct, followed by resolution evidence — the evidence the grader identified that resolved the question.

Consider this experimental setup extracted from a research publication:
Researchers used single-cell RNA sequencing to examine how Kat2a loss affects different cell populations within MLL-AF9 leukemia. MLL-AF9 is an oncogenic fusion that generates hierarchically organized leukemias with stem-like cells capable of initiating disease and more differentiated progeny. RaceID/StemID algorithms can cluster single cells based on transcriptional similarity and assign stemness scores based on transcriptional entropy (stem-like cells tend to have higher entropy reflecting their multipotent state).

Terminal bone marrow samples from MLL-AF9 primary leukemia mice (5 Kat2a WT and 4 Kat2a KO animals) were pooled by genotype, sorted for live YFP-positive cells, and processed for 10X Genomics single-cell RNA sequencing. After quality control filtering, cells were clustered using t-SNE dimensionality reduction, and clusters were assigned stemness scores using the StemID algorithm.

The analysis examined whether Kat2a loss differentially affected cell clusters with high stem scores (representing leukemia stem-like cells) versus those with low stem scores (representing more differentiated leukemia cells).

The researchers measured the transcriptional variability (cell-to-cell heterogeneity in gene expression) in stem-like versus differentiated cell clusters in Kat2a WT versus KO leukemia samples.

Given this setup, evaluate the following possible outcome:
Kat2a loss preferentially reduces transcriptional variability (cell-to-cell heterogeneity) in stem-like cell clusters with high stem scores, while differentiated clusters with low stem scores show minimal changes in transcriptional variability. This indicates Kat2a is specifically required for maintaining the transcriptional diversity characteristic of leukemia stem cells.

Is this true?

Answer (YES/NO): NO